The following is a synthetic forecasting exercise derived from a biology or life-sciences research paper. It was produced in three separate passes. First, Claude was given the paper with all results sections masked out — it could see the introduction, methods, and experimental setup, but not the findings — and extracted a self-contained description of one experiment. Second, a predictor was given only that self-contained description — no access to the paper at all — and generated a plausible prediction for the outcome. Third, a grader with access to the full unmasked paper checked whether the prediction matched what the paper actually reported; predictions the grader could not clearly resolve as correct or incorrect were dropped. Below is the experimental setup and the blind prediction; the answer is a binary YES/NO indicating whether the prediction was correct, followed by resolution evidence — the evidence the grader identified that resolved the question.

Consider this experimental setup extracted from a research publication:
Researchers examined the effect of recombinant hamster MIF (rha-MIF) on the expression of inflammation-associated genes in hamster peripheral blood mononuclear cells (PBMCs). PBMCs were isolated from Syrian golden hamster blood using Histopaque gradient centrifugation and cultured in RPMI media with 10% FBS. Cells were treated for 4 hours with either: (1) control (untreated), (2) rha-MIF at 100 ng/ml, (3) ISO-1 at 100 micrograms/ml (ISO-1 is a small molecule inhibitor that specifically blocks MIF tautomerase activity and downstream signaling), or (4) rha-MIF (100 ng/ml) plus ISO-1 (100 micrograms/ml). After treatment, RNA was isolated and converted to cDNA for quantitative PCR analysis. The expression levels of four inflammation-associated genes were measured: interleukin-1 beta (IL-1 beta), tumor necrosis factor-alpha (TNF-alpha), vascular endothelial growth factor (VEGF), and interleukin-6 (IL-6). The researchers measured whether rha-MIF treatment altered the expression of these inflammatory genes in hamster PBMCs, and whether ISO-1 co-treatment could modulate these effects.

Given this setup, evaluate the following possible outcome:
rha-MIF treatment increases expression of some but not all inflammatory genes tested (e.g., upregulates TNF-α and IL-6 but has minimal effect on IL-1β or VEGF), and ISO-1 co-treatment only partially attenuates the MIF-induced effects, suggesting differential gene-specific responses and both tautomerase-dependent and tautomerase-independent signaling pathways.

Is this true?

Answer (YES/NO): NO